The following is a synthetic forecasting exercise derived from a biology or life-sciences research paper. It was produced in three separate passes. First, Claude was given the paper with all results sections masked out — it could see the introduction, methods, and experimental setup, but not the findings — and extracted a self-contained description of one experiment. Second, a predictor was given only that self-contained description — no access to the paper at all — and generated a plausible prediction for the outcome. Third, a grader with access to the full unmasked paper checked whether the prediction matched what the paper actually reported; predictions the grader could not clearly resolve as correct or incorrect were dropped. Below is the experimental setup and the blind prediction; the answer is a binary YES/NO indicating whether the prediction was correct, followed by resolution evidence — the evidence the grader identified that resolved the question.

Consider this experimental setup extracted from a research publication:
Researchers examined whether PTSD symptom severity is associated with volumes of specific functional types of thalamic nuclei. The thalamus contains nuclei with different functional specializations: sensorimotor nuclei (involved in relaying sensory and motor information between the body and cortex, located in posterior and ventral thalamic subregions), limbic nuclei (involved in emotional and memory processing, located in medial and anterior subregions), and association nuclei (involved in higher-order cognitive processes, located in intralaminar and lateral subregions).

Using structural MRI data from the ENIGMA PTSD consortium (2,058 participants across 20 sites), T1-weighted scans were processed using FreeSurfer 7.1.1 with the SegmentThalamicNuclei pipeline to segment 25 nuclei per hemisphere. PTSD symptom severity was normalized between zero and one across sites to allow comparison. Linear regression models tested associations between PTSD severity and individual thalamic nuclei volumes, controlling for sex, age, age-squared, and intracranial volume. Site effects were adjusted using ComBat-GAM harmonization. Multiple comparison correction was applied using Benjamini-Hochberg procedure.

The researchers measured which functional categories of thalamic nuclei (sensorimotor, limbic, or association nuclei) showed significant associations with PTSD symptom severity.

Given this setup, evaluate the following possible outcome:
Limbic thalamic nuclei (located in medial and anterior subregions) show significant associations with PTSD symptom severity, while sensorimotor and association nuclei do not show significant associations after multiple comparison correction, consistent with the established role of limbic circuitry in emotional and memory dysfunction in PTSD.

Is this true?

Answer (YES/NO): NO